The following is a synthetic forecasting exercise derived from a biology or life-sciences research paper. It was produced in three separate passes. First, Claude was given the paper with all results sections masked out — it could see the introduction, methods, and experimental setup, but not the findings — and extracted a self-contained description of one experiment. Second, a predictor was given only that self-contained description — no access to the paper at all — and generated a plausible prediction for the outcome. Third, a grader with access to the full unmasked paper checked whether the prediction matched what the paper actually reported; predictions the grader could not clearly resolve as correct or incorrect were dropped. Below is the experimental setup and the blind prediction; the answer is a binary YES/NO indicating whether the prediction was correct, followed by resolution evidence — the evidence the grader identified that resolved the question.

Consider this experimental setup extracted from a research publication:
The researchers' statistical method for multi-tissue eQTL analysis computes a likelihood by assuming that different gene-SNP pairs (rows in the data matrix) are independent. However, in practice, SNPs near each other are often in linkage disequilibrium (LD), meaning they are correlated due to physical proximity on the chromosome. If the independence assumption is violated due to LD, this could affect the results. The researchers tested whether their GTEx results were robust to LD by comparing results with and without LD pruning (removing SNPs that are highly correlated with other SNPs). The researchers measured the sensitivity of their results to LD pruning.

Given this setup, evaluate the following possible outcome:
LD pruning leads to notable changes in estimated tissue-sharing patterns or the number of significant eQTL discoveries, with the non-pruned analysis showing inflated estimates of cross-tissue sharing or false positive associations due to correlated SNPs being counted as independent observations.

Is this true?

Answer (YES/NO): NO